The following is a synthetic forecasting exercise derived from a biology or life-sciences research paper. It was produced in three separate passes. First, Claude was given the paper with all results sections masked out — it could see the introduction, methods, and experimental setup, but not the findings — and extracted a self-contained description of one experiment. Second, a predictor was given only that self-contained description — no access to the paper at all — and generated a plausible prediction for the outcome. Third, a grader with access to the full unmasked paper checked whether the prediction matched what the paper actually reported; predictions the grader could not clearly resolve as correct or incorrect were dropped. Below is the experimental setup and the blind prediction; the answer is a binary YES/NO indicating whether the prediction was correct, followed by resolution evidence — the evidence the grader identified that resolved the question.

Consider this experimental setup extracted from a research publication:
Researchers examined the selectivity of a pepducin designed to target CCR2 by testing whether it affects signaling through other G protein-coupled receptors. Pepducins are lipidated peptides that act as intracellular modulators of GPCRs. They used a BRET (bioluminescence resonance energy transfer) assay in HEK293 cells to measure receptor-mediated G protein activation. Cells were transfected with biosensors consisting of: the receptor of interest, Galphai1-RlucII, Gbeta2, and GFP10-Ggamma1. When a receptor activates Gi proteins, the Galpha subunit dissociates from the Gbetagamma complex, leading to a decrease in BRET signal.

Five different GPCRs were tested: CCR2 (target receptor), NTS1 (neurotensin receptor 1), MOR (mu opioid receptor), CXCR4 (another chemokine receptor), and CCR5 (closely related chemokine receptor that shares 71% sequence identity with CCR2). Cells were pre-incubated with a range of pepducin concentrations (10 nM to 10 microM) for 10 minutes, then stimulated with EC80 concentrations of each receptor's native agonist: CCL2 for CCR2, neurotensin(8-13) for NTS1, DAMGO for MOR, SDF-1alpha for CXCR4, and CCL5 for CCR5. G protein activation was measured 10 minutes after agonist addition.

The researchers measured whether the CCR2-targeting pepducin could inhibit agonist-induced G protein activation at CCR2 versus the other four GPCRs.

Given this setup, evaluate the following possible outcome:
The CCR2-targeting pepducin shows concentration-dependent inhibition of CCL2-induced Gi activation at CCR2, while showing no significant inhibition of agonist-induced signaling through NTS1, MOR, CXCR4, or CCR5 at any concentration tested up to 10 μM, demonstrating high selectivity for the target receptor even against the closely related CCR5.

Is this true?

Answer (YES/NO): YES